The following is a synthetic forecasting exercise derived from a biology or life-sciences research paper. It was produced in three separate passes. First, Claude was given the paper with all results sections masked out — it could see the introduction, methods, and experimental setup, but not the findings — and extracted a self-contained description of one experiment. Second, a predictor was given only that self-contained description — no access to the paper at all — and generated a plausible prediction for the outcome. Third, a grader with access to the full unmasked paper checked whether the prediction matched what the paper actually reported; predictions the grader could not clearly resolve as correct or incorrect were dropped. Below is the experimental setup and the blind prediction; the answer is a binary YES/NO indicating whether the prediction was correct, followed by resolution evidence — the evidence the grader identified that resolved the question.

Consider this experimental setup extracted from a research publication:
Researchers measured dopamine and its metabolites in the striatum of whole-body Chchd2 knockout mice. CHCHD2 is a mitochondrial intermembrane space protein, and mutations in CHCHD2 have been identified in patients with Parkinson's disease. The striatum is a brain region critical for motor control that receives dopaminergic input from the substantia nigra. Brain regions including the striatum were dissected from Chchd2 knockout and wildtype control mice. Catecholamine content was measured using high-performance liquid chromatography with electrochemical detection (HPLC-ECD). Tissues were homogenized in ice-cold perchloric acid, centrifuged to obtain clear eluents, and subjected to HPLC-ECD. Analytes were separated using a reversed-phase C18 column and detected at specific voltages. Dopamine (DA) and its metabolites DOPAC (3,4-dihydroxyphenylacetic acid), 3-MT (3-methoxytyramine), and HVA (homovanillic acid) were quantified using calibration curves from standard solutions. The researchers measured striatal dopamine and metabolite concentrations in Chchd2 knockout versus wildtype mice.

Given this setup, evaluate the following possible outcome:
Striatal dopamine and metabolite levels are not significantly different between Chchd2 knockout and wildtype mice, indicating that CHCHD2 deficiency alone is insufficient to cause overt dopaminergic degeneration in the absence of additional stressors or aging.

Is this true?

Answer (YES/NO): NO